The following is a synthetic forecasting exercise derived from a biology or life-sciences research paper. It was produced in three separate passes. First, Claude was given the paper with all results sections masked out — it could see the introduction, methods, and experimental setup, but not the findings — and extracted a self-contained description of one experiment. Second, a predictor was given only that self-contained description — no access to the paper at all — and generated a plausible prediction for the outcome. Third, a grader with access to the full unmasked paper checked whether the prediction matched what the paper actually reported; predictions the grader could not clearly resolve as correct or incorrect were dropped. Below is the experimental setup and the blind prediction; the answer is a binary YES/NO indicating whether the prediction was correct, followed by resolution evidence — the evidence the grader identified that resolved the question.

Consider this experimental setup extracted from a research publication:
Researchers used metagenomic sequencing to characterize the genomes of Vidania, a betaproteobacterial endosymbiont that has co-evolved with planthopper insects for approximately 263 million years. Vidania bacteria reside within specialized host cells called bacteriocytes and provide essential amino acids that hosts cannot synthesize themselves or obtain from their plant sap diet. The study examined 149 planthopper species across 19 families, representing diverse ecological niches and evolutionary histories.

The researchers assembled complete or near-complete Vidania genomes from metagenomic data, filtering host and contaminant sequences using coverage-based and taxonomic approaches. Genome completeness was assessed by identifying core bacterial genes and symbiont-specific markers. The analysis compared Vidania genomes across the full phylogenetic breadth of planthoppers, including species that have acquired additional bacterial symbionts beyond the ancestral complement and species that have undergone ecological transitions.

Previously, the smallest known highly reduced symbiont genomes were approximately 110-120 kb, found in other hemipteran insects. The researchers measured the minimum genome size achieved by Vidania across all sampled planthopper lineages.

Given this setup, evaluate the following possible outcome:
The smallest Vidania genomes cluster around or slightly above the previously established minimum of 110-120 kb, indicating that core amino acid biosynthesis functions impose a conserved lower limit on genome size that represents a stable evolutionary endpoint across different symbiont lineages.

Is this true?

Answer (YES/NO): NO